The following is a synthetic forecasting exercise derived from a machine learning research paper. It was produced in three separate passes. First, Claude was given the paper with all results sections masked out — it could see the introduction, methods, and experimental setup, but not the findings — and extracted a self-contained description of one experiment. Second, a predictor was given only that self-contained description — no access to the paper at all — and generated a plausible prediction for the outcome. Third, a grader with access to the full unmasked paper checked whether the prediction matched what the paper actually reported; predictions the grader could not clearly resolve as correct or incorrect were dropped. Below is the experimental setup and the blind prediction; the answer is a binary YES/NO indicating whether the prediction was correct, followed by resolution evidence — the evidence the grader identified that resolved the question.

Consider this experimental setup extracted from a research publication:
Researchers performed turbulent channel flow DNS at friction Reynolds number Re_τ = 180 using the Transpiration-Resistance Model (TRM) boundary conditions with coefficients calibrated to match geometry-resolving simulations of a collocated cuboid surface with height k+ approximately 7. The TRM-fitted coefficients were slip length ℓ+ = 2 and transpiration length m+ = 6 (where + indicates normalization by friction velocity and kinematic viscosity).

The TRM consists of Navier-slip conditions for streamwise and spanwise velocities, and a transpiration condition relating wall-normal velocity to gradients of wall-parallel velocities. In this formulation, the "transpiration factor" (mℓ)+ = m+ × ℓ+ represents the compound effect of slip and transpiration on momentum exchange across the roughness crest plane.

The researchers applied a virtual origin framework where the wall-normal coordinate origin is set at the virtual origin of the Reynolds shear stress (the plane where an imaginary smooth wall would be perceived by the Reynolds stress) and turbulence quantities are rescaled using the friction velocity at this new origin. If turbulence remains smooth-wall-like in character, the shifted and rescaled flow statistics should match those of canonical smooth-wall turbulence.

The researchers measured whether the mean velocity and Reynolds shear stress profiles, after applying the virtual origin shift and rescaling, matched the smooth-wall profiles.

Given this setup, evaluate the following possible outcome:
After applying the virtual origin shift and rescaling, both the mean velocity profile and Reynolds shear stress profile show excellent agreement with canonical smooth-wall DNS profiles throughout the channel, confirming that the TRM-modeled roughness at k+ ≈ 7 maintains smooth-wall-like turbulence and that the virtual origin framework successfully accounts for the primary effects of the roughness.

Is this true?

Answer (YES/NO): YES